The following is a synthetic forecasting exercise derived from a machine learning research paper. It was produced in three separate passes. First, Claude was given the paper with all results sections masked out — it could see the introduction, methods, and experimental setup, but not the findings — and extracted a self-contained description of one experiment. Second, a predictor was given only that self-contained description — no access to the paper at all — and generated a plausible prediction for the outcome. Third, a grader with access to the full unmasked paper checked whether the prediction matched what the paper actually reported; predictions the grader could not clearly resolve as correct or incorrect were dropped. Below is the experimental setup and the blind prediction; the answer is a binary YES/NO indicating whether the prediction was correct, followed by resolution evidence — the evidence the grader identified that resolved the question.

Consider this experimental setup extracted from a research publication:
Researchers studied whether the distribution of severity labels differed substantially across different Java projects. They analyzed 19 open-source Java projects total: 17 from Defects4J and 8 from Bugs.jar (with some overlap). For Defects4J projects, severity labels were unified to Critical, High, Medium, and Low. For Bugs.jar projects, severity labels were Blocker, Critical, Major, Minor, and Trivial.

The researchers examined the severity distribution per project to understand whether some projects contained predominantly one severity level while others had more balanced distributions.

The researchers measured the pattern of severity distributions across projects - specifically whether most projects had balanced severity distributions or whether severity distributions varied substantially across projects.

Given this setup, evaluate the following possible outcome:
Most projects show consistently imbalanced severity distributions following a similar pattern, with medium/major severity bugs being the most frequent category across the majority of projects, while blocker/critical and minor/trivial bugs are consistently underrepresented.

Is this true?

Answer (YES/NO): NO